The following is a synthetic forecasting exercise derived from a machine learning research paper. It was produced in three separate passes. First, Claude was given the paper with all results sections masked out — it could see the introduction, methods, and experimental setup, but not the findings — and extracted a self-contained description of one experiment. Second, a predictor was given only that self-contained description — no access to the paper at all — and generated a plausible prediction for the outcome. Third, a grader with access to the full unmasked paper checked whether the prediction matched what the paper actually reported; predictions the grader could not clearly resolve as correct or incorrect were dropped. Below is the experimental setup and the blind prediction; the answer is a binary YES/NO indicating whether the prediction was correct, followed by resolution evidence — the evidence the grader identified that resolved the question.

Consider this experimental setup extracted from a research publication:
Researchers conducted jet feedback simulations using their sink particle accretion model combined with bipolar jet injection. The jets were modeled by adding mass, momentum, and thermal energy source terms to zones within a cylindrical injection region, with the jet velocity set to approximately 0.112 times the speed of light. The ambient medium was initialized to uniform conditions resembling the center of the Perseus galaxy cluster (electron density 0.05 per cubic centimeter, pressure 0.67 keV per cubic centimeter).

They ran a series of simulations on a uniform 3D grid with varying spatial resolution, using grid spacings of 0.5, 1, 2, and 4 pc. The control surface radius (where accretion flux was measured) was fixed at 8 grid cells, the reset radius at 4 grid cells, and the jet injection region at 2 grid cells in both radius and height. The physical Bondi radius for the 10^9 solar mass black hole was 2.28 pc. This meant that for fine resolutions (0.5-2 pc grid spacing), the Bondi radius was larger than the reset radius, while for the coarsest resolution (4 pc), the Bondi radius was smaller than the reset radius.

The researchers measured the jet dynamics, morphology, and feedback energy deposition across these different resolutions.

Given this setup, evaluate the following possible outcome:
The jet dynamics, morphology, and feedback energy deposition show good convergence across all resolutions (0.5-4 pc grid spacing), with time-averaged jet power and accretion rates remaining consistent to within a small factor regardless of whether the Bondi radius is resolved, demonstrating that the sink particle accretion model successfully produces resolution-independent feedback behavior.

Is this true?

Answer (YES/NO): NO